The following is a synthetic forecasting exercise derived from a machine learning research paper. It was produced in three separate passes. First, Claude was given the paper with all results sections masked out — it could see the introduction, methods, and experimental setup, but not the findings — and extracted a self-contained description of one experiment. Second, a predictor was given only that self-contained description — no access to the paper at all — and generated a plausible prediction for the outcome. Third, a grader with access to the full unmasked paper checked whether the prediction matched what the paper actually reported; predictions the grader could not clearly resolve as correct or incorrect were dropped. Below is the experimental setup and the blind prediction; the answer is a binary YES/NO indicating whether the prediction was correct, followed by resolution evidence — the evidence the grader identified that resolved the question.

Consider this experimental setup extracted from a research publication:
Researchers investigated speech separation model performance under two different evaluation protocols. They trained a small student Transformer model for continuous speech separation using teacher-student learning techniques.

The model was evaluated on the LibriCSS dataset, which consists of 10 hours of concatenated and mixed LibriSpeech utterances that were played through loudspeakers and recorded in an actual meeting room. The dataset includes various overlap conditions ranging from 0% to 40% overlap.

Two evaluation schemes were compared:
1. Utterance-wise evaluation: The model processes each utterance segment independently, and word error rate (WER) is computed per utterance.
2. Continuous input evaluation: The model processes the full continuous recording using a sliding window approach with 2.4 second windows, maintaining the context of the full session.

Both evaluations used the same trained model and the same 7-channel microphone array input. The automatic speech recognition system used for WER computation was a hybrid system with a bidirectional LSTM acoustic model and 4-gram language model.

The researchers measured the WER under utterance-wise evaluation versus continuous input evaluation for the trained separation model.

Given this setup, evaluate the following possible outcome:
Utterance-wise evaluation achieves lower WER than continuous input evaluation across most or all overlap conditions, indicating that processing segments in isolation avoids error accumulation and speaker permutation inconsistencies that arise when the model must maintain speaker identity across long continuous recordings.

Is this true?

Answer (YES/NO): YES